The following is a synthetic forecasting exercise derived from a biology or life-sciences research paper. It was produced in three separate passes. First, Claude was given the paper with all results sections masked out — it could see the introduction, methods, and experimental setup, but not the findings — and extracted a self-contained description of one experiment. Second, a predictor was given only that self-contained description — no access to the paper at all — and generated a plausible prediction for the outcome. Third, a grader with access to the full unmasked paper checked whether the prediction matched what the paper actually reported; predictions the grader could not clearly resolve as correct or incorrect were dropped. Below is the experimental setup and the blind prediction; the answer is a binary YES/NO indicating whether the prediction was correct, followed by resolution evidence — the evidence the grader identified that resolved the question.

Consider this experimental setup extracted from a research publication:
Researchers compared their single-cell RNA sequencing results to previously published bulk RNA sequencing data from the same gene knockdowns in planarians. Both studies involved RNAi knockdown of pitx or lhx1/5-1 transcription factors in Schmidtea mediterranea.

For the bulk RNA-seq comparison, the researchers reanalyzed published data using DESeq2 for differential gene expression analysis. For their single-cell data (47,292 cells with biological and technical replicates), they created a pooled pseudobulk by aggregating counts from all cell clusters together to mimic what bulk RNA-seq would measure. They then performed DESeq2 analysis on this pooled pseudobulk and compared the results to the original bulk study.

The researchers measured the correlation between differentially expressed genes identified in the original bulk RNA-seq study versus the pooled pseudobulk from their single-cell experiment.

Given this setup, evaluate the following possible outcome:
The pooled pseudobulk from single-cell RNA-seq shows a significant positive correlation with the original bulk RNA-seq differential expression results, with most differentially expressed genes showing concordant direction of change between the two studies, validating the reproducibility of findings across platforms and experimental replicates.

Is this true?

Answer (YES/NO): NO